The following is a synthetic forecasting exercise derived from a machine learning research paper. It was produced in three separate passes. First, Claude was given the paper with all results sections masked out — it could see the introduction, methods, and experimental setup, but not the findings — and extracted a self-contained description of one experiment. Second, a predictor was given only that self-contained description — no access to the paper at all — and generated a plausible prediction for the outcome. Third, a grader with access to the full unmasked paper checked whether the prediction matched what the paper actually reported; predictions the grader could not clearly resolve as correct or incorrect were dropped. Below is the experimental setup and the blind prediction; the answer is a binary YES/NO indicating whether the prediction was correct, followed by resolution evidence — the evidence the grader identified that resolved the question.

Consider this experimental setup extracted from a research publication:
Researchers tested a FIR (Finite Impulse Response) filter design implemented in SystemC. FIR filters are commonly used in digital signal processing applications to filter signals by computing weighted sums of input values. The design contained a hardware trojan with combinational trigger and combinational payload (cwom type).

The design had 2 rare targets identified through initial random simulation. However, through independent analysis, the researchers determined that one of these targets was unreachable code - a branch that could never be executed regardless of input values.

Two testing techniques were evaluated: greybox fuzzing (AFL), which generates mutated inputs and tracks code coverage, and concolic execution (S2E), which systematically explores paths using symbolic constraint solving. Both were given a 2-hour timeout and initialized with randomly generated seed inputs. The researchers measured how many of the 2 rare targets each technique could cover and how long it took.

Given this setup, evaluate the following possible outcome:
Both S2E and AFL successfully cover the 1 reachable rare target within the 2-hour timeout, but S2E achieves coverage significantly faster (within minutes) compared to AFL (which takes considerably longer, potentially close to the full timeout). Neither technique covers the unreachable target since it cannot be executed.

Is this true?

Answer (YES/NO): NO